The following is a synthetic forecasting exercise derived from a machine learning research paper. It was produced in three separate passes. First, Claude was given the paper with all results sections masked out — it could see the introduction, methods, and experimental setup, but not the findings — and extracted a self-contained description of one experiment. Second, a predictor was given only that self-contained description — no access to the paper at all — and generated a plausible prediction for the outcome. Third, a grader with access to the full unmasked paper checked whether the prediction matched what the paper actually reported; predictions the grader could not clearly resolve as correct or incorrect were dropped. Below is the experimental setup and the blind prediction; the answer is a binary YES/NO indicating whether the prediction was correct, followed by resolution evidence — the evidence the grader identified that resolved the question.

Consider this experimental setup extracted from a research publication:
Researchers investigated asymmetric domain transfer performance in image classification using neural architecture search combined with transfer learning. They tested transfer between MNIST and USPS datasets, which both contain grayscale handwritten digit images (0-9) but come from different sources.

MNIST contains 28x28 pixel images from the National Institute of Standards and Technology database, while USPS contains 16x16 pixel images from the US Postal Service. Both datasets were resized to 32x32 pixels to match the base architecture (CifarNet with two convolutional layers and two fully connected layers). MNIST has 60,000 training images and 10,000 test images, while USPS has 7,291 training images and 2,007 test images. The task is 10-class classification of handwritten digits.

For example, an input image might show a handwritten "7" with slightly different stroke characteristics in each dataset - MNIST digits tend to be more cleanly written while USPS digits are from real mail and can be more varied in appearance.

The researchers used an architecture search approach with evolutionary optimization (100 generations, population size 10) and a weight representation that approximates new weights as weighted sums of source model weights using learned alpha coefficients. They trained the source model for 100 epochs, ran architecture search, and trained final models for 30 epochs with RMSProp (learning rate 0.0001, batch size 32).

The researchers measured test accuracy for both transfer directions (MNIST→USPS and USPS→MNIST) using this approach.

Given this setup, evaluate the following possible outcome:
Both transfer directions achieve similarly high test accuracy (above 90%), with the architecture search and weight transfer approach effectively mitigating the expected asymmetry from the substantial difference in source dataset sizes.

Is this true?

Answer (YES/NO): NO